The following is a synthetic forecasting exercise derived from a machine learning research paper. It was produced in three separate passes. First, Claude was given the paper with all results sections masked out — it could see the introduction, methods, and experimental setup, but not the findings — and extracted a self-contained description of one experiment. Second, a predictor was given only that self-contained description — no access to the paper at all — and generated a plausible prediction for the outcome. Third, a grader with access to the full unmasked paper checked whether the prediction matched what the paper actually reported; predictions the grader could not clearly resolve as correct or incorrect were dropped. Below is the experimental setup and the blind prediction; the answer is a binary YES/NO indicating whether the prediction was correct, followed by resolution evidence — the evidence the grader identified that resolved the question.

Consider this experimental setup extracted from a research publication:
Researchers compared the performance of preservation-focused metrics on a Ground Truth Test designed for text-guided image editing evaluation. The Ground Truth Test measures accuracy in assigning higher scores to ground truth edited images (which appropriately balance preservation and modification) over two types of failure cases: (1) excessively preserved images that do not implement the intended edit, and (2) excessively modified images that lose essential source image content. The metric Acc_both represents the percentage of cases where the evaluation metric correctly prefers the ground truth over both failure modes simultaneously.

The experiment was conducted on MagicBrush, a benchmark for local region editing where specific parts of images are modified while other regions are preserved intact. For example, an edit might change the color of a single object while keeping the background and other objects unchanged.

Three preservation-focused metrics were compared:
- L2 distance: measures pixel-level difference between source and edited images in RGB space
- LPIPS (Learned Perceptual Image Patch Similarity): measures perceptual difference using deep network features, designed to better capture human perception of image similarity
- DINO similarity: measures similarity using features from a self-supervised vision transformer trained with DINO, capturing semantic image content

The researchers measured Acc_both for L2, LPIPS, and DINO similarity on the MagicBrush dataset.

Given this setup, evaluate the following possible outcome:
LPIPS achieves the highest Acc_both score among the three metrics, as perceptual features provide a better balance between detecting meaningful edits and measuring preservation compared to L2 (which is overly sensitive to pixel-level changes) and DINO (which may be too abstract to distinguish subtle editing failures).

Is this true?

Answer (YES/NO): NO